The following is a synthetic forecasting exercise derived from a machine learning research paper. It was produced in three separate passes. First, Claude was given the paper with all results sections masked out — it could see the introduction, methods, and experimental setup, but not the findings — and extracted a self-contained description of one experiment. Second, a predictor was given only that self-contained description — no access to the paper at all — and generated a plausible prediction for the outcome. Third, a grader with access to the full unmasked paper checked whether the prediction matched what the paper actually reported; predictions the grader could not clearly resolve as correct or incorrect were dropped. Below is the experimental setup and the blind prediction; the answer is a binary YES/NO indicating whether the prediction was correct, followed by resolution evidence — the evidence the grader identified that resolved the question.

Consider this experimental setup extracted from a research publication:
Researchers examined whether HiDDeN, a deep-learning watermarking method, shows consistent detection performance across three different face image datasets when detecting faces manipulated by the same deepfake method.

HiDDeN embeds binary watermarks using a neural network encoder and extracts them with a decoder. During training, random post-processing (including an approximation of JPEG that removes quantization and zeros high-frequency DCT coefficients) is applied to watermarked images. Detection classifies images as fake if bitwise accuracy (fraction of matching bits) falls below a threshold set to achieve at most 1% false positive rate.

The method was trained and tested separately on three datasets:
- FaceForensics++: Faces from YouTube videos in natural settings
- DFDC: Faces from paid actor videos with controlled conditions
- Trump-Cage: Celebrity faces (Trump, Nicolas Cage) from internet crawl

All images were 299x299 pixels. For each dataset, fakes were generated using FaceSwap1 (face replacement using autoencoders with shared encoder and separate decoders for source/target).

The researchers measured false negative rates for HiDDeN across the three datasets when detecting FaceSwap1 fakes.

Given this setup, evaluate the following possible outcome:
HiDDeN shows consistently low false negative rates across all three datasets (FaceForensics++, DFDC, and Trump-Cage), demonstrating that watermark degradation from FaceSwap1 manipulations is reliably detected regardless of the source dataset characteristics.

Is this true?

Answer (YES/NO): NO